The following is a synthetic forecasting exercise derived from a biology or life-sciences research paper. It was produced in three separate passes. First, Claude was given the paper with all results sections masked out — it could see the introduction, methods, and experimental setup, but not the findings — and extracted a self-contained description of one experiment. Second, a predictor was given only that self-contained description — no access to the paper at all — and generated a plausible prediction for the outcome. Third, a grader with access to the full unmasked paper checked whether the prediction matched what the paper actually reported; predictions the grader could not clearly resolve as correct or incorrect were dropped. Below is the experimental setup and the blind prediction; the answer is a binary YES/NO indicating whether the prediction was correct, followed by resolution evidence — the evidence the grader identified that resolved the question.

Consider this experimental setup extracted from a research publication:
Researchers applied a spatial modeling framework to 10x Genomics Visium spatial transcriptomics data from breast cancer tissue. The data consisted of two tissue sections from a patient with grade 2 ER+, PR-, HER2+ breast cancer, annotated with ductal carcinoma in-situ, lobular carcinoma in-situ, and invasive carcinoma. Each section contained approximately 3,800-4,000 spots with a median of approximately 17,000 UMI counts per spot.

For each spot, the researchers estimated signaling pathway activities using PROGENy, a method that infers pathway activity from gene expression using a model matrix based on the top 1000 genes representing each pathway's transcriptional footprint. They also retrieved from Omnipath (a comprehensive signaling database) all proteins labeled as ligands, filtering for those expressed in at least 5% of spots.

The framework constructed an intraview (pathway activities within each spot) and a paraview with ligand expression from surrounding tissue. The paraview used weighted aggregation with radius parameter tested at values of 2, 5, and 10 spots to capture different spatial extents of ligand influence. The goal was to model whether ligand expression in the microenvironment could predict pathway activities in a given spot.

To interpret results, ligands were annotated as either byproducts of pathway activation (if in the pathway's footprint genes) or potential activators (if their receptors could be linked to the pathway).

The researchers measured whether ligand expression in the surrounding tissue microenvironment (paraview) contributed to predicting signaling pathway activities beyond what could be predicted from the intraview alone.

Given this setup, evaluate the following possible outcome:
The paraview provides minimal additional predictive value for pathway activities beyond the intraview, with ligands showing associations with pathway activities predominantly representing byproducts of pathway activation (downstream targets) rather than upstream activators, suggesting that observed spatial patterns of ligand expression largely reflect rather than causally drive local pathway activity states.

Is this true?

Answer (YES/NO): NO